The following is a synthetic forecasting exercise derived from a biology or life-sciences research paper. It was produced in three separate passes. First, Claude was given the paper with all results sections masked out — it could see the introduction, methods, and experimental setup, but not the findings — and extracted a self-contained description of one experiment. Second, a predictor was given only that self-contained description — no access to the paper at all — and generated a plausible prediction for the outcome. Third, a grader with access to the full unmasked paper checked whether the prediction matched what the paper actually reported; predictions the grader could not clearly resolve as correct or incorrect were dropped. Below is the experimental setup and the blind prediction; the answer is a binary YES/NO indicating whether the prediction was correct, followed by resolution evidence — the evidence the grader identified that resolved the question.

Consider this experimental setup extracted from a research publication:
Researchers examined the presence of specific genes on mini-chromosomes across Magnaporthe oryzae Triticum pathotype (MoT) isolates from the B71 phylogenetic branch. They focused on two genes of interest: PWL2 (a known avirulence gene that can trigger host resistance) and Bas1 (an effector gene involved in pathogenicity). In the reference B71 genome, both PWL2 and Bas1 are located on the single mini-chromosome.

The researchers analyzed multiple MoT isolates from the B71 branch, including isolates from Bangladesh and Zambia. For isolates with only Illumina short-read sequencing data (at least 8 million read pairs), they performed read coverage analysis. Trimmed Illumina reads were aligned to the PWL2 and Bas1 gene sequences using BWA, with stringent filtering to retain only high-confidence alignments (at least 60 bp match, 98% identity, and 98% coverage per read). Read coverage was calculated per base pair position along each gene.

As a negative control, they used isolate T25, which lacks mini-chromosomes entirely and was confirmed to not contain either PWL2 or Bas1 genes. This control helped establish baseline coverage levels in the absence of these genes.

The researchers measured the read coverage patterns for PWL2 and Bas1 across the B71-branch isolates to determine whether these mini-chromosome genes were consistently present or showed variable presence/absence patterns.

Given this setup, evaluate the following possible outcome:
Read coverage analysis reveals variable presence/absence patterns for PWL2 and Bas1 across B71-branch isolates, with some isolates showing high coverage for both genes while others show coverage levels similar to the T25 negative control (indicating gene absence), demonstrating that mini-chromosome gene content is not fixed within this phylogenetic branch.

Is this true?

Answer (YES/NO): NO